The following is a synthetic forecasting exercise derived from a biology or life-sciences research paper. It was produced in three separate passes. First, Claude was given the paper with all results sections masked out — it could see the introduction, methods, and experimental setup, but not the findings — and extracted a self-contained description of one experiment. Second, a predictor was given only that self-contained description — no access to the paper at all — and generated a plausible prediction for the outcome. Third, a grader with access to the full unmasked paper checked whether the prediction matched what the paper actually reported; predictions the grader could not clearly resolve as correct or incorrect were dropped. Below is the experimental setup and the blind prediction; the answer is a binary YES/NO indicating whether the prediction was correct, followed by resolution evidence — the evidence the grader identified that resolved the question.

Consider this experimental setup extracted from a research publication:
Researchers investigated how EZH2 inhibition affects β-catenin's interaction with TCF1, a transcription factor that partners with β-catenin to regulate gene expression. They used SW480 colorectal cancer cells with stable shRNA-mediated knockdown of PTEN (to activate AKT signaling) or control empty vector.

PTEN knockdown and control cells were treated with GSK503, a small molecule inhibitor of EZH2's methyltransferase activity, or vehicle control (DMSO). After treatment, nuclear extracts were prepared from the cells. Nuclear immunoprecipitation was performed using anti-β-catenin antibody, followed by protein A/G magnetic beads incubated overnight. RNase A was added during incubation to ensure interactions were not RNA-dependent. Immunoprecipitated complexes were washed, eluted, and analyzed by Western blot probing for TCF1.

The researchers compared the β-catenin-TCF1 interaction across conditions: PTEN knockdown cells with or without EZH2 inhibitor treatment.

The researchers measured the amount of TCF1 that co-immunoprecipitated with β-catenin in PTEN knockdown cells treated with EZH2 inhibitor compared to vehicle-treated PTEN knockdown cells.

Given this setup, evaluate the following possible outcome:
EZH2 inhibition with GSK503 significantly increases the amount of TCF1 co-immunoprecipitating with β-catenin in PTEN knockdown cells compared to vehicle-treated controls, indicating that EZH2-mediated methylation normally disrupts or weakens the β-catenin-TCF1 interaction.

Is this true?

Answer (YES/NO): NO